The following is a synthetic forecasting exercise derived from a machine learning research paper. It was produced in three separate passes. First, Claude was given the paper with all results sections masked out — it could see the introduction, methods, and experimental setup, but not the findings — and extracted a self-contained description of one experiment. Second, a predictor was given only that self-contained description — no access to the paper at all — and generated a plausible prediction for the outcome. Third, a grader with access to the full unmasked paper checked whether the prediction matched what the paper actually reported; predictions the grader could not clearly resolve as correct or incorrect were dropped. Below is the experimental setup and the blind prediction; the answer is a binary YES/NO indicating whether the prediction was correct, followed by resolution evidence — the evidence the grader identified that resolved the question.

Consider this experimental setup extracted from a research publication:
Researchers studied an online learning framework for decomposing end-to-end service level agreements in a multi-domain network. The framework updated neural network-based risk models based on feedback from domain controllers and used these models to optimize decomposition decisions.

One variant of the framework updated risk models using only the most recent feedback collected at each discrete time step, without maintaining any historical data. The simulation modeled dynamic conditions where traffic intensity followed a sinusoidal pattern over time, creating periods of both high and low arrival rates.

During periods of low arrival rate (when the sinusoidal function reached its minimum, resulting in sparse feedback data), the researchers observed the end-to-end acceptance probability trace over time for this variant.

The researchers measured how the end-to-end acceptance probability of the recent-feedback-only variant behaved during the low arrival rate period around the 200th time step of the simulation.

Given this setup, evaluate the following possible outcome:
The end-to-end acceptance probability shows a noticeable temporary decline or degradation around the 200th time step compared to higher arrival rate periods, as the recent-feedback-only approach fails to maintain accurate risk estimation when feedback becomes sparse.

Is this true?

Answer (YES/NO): YES